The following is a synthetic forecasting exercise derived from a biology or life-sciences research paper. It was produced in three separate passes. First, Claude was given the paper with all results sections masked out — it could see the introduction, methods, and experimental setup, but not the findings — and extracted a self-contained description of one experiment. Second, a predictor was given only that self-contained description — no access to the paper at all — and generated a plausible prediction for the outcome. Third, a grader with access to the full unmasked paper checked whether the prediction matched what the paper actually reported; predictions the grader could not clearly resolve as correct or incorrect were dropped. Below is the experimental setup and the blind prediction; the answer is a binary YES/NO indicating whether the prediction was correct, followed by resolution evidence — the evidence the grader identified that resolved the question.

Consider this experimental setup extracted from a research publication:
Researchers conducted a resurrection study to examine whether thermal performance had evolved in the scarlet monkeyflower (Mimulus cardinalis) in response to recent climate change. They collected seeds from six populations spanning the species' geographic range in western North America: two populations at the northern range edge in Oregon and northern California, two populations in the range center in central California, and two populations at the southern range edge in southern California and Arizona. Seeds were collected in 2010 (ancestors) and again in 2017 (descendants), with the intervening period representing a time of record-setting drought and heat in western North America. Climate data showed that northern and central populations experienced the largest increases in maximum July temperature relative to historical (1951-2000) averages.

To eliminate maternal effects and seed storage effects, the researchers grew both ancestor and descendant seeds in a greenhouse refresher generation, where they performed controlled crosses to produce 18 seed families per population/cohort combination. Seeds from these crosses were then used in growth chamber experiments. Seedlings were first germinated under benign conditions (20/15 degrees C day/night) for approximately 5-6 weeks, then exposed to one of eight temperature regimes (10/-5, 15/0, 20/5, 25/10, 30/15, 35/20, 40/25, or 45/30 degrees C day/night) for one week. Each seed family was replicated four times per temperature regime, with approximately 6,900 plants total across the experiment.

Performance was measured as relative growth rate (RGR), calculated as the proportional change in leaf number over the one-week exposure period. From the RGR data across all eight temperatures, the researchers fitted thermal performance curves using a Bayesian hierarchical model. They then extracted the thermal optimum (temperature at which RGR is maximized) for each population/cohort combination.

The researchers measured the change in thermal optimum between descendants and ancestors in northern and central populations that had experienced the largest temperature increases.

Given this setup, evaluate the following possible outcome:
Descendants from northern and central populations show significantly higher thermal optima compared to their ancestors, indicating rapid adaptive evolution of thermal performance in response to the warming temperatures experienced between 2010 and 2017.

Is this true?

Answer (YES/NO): NO